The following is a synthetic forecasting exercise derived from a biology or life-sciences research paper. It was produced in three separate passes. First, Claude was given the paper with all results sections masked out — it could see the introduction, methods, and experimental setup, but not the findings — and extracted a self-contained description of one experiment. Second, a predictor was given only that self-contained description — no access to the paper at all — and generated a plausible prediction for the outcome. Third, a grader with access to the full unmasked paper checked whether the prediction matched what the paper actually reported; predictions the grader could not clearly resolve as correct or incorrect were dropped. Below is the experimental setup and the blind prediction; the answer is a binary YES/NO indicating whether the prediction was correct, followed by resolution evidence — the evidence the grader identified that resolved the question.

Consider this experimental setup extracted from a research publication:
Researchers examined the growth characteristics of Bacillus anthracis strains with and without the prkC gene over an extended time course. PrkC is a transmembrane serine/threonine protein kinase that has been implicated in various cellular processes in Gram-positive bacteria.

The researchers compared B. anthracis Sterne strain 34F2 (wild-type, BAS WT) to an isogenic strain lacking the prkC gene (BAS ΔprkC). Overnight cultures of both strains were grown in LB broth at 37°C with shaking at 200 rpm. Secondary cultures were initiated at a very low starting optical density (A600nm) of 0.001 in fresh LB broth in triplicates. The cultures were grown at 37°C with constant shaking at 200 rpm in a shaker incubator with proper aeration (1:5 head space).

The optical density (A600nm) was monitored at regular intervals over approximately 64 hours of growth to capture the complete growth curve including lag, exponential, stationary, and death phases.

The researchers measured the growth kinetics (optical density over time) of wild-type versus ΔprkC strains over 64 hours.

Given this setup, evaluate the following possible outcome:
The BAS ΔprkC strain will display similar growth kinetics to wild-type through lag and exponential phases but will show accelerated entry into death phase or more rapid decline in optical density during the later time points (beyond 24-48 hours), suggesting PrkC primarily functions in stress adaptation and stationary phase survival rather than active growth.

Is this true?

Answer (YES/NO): NO